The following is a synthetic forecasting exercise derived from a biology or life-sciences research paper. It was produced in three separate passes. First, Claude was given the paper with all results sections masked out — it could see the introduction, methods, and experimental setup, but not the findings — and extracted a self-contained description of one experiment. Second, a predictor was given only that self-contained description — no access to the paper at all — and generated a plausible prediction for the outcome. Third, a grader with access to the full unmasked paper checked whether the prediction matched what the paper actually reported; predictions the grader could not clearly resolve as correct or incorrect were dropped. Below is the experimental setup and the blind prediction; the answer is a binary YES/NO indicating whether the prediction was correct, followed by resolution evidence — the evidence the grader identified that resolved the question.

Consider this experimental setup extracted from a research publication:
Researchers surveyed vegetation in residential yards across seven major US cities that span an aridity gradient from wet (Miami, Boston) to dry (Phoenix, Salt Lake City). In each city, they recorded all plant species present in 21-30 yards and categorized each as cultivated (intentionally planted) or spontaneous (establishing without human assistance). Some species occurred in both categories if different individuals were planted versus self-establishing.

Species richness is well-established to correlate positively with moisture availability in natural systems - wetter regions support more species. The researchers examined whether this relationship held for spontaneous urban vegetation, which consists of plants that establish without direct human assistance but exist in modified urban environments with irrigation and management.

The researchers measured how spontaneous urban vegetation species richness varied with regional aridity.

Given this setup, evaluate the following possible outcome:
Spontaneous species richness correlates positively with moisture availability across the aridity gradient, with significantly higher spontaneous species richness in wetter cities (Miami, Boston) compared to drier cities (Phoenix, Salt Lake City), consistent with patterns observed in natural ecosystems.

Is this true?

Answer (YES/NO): NO